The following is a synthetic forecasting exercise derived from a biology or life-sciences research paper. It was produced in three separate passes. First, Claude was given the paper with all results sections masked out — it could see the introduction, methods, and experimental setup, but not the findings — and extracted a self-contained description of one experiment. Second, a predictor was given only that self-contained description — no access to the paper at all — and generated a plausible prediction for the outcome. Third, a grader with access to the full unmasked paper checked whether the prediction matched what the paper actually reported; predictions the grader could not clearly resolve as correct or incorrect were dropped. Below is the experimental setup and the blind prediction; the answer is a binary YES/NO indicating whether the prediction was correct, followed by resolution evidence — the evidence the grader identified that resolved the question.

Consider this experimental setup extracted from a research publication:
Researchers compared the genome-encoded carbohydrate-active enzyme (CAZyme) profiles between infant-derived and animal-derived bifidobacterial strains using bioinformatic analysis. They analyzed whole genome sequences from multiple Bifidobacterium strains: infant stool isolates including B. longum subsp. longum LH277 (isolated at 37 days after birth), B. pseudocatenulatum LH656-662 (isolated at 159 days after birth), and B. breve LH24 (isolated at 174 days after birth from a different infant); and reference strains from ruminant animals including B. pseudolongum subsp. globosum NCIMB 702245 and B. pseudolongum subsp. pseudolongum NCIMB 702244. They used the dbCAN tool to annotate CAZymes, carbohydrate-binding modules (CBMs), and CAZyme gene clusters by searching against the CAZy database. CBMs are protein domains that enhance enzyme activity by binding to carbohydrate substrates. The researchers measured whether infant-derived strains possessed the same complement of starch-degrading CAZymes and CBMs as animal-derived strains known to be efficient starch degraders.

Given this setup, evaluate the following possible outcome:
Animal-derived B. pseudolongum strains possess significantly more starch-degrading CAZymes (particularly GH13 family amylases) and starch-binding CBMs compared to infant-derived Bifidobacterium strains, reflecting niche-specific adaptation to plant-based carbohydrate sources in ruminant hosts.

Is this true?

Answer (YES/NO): NO